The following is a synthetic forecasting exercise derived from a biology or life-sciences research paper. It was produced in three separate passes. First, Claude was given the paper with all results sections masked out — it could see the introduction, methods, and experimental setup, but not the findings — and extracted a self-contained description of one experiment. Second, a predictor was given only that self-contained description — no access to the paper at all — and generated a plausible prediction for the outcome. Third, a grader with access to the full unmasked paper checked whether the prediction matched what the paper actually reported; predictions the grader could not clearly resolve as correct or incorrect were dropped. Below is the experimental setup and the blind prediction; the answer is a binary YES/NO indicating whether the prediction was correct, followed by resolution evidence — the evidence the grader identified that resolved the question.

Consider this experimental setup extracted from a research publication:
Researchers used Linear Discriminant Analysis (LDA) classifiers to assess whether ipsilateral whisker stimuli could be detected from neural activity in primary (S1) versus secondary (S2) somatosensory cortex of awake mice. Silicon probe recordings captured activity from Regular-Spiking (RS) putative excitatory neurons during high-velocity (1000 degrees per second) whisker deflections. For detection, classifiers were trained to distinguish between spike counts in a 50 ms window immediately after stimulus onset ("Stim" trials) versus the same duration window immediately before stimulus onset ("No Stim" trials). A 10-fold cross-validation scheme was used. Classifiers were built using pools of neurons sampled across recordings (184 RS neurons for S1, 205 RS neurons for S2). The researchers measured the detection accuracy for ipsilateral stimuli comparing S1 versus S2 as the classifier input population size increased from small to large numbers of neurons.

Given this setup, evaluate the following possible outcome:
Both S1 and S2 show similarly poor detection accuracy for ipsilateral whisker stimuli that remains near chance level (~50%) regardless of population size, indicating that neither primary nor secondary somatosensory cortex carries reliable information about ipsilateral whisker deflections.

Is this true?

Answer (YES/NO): NO